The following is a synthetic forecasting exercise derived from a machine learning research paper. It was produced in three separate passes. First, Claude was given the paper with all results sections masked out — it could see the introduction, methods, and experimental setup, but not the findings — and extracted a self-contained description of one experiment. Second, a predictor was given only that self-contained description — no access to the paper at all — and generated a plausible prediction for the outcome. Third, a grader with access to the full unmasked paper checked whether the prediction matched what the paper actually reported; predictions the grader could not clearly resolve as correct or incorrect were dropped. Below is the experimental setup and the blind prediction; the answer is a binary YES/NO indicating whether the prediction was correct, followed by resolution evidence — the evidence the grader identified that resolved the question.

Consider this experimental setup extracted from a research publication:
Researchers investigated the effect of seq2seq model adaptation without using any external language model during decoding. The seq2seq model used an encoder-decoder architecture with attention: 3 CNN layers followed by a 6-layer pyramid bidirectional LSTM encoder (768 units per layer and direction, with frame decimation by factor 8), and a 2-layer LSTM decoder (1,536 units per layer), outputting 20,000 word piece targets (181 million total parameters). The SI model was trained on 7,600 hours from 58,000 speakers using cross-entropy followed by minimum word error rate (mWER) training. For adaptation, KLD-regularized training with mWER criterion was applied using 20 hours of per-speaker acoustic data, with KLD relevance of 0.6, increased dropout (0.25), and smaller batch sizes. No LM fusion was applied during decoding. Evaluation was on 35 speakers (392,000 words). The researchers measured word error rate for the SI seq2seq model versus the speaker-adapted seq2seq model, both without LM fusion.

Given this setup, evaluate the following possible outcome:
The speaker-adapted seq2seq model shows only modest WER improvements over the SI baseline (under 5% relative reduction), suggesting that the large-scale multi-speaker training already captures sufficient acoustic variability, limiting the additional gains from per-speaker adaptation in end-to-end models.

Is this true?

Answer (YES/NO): NO